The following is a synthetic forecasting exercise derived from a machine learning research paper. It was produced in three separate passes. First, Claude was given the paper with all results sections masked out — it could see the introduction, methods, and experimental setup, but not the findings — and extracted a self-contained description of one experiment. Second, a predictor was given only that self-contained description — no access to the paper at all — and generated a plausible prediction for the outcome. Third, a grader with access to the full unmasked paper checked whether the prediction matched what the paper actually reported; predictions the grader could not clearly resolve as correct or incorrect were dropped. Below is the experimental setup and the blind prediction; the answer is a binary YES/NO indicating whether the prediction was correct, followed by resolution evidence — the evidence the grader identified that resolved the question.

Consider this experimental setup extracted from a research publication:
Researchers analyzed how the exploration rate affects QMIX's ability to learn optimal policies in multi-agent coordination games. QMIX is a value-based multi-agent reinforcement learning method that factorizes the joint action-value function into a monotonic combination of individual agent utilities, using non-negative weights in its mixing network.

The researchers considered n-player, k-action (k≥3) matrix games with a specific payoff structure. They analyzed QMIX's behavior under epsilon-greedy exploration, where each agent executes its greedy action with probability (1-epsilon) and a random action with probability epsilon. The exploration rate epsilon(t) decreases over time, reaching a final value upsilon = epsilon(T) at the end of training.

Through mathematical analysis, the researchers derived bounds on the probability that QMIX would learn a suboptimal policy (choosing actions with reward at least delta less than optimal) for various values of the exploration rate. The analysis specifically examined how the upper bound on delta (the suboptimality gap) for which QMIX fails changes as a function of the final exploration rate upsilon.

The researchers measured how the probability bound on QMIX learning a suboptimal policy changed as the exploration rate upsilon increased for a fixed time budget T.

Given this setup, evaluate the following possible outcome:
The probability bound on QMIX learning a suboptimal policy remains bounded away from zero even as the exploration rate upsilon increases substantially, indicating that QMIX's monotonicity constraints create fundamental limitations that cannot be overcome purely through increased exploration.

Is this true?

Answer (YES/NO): YES